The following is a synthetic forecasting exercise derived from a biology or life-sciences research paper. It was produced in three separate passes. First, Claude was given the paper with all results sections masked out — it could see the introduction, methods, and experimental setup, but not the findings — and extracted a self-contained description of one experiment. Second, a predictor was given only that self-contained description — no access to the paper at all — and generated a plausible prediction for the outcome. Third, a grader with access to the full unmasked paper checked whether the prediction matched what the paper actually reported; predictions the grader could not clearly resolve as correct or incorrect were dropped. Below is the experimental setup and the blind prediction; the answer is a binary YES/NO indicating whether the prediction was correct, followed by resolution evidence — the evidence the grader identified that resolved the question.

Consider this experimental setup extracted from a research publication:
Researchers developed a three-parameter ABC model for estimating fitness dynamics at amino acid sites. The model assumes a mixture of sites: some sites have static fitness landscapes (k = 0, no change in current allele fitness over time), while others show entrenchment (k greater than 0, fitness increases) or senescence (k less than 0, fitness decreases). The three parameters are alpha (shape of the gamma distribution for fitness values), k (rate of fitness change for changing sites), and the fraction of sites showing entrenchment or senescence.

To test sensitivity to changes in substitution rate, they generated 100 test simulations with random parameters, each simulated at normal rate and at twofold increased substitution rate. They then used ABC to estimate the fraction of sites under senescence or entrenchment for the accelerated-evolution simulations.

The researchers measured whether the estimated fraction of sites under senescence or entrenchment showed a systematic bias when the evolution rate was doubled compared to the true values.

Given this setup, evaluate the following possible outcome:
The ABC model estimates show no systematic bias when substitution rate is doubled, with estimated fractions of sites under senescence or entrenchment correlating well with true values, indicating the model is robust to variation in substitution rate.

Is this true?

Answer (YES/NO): NO